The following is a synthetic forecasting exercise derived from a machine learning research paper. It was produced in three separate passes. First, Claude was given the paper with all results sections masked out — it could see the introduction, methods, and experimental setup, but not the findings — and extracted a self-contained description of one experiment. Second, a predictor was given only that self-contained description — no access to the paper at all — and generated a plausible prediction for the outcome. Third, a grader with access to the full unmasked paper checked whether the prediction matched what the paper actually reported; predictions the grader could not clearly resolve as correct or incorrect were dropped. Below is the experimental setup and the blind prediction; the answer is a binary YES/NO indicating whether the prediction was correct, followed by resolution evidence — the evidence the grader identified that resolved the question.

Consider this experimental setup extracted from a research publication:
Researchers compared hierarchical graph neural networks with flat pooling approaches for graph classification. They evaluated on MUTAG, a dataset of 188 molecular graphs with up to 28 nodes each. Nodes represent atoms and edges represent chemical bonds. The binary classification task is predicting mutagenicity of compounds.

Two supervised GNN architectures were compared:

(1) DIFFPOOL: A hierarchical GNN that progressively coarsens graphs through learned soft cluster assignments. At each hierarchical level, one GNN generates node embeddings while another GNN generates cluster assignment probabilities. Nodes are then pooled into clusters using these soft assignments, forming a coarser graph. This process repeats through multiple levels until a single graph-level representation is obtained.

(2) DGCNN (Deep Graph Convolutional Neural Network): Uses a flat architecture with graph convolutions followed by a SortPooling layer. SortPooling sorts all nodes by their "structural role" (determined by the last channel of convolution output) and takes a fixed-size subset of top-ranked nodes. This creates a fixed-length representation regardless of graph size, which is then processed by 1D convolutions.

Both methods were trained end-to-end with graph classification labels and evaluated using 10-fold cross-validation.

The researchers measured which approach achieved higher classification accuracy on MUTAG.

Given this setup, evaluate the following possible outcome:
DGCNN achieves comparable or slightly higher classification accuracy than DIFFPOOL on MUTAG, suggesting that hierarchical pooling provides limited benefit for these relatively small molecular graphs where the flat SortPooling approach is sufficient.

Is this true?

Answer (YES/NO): NO